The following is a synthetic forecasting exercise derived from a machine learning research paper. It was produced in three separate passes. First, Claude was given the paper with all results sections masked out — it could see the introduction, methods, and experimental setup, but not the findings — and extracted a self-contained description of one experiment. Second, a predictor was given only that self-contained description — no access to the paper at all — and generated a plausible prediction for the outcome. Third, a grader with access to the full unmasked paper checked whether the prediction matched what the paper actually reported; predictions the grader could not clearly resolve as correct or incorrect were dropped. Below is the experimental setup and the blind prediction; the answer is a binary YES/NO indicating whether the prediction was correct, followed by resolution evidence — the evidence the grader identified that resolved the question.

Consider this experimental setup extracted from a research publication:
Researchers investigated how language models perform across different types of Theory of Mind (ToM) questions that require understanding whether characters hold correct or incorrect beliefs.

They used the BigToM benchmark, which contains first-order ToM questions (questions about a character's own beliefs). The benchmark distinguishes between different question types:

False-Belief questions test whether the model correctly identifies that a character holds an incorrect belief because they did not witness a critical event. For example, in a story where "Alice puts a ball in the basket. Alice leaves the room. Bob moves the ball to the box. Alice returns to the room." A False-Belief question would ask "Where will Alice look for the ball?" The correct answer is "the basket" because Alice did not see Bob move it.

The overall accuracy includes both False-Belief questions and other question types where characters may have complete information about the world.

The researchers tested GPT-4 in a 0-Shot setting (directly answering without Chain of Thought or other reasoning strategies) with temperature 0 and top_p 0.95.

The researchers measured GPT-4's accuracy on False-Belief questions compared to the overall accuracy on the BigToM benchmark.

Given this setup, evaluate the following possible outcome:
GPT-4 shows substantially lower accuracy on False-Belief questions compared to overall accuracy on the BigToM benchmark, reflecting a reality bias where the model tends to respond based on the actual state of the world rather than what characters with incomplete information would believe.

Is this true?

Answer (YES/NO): NO